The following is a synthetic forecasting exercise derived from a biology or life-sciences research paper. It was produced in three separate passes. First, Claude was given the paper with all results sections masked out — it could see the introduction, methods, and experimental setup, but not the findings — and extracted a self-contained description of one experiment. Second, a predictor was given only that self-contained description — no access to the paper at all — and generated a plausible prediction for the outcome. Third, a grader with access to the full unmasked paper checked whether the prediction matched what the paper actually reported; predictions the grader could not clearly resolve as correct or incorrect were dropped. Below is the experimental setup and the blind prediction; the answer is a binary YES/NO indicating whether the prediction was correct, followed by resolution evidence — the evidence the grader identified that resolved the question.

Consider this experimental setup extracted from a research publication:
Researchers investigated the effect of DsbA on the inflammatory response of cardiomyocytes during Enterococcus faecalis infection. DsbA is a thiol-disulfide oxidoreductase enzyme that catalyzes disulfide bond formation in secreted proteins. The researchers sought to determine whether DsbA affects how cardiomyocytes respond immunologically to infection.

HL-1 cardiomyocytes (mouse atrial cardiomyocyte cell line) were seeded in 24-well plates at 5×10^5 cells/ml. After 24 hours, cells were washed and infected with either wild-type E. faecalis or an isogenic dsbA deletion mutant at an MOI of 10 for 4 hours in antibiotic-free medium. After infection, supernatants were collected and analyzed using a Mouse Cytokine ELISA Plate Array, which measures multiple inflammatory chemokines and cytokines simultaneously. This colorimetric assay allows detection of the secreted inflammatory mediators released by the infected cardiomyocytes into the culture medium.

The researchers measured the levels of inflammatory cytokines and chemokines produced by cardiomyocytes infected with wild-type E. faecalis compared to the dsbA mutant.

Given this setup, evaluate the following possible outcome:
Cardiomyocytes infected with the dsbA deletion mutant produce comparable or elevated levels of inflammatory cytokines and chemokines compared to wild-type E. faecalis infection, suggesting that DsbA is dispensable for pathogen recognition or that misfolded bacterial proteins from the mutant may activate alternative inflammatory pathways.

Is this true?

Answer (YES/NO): YES